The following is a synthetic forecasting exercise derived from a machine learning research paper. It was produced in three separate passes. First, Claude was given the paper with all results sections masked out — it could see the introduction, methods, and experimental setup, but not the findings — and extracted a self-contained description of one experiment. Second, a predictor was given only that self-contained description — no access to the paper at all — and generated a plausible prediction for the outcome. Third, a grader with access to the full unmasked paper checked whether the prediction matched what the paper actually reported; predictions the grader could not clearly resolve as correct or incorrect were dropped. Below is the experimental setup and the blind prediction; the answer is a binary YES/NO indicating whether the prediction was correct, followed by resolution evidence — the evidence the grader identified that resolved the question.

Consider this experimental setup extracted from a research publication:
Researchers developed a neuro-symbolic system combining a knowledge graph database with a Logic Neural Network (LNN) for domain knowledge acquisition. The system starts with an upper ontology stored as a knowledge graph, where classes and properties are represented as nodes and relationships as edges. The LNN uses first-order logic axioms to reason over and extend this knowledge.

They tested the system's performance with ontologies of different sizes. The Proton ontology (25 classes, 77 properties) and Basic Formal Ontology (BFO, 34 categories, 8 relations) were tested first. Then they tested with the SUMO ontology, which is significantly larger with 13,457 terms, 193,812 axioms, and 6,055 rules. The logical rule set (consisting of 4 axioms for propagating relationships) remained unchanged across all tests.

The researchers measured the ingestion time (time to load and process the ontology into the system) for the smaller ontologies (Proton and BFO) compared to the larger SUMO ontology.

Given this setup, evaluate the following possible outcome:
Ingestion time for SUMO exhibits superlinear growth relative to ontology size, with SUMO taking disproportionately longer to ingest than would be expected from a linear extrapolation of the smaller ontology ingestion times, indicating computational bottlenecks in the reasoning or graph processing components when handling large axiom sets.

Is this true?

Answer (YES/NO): YES